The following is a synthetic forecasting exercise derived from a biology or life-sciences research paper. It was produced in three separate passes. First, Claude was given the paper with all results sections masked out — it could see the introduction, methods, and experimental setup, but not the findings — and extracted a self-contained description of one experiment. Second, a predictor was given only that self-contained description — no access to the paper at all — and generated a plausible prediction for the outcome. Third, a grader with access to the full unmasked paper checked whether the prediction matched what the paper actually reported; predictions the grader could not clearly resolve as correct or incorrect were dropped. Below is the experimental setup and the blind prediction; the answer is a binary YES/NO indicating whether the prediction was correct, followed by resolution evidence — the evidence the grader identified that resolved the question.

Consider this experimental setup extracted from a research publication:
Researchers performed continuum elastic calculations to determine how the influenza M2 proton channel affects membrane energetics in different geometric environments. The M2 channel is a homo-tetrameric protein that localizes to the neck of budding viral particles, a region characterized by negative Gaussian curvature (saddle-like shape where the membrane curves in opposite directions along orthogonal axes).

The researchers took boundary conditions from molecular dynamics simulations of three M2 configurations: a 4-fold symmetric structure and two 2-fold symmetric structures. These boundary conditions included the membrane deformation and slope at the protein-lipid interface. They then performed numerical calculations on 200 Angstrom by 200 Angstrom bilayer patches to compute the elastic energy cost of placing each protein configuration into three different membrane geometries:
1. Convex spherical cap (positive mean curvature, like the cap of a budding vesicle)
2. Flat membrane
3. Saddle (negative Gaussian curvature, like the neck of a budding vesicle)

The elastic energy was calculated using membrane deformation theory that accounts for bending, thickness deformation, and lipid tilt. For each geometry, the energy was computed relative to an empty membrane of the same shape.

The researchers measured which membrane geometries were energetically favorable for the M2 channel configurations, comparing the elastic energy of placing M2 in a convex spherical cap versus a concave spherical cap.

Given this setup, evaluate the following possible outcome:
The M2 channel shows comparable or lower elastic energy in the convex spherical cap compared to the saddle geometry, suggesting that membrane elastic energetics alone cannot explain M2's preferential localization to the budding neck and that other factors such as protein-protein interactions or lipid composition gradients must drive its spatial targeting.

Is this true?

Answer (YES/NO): NO